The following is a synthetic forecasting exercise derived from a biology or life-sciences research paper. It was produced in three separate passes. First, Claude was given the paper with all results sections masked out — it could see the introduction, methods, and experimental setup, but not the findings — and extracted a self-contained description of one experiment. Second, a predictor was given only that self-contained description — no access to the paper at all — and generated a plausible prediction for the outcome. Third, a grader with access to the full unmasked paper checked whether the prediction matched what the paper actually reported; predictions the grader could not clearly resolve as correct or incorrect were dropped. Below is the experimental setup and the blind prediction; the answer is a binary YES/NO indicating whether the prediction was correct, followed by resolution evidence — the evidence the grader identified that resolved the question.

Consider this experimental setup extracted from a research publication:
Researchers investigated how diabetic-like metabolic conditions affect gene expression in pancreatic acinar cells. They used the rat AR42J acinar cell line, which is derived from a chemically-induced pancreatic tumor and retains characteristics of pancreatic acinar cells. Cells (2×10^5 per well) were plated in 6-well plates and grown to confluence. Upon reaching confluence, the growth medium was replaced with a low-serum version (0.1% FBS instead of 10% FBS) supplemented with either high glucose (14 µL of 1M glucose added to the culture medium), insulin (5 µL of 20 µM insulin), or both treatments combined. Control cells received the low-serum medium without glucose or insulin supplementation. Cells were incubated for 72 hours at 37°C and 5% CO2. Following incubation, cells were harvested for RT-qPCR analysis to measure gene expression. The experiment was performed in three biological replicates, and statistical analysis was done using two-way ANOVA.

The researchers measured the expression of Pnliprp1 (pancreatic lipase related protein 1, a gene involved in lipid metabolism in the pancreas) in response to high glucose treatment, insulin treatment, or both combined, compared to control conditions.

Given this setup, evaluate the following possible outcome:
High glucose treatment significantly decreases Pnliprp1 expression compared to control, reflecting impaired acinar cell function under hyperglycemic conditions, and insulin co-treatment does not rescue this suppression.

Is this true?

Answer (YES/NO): NO